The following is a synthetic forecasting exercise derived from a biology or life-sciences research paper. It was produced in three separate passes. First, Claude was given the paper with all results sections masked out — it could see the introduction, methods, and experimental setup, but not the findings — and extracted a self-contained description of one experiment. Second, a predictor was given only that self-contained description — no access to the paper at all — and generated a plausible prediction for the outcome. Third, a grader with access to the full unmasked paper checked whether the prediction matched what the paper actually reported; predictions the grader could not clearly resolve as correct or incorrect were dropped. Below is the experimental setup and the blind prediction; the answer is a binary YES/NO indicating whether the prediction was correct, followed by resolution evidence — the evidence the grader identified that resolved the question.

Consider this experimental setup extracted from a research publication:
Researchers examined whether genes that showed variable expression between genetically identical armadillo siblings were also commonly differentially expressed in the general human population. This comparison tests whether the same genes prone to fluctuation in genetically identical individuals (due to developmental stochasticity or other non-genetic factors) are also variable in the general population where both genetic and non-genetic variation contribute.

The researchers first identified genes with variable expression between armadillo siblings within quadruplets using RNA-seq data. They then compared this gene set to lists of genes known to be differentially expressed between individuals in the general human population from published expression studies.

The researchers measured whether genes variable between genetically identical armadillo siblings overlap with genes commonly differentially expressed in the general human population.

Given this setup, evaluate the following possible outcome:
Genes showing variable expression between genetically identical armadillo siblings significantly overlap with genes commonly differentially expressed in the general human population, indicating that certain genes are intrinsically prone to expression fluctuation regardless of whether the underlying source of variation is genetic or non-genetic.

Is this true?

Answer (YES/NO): YES